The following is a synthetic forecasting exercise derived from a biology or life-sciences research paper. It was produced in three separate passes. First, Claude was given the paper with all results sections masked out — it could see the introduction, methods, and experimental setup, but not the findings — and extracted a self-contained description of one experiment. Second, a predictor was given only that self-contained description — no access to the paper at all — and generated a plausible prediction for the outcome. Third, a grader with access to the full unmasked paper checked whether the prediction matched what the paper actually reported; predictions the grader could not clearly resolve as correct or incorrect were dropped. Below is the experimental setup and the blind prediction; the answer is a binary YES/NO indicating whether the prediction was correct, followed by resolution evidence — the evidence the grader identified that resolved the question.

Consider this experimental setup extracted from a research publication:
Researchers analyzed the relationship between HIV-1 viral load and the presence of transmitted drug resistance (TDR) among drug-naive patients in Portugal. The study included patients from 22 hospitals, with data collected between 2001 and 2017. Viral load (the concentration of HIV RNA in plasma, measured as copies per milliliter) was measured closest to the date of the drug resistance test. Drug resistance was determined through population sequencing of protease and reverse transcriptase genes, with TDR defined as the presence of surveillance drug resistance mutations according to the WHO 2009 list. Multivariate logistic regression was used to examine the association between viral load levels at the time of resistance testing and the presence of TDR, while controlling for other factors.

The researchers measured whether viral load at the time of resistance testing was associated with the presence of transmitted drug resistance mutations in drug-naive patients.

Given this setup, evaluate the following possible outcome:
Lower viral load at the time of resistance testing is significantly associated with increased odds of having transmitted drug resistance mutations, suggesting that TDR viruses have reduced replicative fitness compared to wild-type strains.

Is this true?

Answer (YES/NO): YES